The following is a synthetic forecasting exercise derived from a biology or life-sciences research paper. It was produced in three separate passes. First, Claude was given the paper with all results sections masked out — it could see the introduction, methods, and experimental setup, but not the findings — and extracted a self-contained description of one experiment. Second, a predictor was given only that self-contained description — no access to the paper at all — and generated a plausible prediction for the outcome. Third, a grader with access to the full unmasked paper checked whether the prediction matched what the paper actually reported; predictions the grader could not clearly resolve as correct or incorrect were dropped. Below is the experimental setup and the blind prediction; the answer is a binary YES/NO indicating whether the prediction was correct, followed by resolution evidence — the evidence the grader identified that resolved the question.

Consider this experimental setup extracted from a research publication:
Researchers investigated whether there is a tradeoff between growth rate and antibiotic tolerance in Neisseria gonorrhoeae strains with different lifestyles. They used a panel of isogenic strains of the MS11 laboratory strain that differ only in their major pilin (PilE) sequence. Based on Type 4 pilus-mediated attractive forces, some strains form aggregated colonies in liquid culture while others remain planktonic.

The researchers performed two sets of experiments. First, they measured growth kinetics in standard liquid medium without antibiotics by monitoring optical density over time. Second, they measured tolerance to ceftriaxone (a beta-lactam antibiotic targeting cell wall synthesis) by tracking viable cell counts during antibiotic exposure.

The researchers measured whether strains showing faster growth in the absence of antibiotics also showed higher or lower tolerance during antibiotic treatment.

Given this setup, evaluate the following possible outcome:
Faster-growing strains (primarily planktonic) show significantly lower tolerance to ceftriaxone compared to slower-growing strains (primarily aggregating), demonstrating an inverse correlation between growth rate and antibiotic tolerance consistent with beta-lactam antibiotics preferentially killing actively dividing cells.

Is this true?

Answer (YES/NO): YES